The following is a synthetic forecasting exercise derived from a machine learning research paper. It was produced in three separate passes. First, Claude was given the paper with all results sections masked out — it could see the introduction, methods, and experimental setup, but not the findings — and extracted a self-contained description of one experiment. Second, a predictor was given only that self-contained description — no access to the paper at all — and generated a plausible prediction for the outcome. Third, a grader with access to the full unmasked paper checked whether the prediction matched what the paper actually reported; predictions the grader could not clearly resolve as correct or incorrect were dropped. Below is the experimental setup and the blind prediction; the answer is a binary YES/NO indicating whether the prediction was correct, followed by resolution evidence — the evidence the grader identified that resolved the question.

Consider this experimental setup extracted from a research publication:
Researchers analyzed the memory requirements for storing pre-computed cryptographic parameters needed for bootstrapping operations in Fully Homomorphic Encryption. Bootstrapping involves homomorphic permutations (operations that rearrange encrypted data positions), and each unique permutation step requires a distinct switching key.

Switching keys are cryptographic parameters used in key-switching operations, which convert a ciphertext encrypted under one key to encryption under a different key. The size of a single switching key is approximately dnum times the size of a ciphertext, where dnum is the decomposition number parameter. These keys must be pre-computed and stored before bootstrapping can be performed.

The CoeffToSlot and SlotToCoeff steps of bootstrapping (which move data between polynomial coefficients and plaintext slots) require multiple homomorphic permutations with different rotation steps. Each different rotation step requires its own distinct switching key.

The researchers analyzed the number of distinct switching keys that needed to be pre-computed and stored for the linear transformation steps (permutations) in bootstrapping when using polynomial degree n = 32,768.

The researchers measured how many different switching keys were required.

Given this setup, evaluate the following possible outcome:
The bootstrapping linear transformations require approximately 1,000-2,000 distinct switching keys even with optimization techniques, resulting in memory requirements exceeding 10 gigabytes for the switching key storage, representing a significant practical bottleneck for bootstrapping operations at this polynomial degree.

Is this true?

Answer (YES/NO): NO